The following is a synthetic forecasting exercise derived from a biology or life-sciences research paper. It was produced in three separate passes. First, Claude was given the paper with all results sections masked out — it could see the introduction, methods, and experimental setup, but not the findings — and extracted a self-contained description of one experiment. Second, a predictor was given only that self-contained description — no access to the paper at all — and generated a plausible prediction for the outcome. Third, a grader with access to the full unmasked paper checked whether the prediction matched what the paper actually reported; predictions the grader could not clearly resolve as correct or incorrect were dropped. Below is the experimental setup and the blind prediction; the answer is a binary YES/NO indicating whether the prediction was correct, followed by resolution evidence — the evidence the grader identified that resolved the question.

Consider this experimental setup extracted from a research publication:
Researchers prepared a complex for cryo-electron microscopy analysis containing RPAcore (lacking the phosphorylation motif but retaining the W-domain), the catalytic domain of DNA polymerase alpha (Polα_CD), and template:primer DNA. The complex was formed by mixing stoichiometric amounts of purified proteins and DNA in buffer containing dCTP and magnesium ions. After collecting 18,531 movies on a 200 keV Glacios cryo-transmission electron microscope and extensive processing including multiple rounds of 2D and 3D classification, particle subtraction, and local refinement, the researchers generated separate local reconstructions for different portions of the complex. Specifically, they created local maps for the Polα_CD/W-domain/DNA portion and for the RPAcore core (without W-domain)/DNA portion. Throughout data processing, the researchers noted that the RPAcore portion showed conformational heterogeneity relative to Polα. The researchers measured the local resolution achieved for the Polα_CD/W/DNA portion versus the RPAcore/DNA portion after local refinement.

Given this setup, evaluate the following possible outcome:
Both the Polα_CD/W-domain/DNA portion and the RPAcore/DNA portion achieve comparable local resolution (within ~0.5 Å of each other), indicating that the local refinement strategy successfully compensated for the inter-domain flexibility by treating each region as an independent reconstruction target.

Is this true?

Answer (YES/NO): NO